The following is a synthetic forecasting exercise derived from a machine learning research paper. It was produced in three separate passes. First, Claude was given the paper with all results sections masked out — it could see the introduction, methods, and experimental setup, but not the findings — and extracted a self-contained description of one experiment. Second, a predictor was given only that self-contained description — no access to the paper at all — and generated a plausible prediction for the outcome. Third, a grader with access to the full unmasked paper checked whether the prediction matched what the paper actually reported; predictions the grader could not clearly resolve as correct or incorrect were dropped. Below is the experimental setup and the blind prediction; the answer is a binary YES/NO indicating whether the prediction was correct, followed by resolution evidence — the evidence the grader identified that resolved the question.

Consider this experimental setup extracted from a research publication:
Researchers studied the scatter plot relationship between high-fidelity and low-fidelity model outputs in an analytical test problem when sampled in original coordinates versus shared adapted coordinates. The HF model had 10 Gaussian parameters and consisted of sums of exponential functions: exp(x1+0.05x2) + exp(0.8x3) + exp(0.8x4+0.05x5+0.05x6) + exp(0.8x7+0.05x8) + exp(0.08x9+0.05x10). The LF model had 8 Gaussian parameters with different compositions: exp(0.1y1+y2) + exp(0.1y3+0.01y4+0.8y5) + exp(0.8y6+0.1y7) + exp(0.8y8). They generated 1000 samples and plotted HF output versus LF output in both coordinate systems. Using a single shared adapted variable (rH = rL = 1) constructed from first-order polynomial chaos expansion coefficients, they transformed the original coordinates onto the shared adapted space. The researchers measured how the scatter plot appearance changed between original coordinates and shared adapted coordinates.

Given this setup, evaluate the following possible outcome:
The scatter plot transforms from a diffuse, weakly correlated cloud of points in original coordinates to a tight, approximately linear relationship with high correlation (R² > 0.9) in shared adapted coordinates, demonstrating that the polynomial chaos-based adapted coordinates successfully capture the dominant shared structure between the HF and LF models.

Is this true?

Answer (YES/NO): YES